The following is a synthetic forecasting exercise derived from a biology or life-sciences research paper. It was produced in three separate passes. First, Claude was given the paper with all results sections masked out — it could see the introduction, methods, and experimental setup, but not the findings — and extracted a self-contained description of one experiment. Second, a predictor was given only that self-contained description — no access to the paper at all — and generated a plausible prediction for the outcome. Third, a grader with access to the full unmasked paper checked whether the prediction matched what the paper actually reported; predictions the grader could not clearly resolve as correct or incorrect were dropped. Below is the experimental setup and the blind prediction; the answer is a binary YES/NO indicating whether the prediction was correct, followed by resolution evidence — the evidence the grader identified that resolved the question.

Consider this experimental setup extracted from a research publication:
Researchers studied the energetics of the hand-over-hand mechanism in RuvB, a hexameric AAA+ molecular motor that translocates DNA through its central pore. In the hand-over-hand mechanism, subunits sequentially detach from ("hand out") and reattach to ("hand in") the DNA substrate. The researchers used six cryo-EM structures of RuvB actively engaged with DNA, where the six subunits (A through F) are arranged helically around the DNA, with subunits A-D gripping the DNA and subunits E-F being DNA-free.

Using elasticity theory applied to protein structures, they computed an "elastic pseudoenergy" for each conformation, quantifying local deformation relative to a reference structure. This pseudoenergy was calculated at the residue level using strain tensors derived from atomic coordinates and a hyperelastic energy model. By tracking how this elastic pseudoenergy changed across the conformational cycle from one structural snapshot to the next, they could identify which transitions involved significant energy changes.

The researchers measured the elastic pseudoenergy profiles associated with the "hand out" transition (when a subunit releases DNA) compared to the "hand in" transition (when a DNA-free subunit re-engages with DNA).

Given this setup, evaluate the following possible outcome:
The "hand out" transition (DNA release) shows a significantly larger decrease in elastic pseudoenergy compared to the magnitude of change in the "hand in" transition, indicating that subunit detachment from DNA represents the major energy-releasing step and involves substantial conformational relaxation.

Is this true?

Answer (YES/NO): NO